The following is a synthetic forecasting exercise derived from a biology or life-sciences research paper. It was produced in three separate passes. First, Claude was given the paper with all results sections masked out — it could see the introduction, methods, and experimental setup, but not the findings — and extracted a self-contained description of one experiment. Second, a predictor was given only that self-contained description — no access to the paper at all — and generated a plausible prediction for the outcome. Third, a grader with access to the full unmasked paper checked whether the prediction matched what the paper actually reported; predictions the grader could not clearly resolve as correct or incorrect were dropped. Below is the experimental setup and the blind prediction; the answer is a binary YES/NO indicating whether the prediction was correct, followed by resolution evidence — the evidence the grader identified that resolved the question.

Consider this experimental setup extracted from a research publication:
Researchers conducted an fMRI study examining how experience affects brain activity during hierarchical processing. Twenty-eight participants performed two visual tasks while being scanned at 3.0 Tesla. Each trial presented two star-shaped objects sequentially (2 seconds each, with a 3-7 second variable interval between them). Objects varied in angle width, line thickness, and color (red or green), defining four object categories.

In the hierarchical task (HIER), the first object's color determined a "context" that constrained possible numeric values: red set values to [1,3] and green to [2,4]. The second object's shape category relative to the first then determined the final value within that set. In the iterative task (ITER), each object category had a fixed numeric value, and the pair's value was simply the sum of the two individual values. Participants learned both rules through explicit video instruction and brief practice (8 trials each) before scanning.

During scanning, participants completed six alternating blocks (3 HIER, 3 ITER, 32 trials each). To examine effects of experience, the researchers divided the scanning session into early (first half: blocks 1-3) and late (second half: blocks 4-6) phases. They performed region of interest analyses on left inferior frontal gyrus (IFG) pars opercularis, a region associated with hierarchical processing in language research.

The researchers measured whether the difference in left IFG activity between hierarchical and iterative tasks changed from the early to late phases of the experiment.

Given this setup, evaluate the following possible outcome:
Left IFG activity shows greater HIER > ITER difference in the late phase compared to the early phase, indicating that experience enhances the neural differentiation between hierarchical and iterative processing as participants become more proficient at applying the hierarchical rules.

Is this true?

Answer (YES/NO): YES